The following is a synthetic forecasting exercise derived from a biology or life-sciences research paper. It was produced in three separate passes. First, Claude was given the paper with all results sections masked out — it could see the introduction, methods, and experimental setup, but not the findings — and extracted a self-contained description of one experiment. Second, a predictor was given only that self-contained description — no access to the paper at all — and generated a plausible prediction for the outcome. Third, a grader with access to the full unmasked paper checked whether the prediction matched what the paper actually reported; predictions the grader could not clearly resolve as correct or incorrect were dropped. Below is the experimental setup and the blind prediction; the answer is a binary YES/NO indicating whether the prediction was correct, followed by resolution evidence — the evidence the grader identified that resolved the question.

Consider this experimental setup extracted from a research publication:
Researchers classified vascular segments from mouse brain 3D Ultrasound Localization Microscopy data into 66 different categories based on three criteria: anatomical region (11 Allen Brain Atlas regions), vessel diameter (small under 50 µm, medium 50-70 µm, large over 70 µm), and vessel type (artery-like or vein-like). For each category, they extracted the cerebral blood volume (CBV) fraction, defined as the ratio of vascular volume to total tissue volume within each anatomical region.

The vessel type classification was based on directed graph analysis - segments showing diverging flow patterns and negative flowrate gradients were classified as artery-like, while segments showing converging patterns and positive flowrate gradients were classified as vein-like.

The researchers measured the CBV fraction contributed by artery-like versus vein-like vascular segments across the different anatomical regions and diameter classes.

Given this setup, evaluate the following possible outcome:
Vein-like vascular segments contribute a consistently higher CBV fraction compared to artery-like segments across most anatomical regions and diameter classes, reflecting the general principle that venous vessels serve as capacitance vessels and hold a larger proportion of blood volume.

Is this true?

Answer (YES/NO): NO